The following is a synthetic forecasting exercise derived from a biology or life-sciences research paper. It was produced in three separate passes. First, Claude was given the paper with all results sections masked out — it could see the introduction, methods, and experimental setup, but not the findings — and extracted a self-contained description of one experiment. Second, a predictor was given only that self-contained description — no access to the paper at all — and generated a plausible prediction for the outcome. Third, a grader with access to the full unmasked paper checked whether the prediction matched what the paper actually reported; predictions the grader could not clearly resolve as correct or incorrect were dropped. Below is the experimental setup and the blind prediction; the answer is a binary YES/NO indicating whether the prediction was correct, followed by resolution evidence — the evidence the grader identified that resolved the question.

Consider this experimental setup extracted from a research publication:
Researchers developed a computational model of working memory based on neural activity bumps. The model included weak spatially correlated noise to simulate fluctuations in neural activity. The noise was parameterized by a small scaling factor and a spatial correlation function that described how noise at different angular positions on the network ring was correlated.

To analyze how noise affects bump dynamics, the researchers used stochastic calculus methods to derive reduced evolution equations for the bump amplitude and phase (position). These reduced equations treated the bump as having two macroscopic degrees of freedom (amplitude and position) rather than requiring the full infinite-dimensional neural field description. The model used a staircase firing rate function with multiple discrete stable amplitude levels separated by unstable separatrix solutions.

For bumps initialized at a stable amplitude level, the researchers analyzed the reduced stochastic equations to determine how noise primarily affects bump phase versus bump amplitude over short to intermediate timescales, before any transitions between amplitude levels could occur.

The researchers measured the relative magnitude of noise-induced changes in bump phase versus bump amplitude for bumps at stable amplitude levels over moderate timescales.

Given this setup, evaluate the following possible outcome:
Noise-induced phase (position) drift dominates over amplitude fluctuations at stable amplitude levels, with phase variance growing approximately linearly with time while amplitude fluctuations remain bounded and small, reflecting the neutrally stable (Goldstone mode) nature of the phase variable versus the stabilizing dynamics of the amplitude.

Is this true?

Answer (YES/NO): YES